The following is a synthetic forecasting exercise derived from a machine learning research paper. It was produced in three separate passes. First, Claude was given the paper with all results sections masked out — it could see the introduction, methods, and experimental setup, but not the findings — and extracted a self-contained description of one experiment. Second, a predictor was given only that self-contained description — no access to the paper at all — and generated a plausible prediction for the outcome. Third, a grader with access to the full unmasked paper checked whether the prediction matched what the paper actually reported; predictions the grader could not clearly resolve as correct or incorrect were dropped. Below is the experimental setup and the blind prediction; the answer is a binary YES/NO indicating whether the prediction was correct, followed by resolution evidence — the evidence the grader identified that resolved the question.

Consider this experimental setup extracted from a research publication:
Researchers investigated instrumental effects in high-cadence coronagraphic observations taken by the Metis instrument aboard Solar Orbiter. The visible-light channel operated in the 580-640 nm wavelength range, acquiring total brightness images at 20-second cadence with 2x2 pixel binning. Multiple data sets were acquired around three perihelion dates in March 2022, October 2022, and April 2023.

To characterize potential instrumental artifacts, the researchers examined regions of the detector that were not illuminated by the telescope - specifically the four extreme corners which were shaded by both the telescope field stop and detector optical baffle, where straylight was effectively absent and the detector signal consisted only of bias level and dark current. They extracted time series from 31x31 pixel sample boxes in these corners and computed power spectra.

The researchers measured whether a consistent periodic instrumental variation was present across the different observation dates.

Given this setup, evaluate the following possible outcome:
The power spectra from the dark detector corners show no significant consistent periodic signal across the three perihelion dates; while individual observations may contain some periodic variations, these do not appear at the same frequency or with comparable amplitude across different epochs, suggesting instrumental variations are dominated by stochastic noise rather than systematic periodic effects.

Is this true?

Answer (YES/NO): NO